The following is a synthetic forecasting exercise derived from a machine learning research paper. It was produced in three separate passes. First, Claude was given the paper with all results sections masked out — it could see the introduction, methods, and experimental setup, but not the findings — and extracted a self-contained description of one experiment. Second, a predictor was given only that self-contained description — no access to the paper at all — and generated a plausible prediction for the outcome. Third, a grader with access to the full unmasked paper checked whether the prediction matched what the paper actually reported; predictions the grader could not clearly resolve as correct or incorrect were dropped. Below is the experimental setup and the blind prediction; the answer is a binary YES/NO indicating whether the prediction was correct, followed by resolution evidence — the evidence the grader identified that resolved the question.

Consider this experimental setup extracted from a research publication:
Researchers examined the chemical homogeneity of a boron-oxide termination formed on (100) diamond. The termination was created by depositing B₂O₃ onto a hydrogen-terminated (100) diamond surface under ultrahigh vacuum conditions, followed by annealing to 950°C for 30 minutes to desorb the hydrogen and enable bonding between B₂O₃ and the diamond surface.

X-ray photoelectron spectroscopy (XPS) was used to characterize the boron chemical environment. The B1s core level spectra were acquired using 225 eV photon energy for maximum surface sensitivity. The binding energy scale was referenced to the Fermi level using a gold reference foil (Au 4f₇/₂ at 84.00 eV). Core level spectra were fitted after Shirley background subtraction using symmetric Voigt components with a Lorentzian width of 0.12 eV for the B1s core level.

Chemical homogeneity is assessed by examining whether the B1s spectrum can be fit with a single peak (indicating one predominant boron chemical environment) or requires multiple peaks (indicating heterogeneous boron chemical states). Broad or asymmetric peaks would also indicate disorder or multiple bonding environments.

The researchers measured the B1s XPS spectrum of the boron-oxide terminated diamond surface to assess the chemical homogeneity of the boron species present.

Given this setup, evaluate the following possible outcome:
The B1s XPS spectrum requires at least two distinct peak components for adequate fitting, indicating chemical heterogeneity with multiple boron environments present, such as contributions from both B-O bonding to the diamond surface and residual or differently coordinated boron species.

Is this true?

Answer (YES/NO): YES